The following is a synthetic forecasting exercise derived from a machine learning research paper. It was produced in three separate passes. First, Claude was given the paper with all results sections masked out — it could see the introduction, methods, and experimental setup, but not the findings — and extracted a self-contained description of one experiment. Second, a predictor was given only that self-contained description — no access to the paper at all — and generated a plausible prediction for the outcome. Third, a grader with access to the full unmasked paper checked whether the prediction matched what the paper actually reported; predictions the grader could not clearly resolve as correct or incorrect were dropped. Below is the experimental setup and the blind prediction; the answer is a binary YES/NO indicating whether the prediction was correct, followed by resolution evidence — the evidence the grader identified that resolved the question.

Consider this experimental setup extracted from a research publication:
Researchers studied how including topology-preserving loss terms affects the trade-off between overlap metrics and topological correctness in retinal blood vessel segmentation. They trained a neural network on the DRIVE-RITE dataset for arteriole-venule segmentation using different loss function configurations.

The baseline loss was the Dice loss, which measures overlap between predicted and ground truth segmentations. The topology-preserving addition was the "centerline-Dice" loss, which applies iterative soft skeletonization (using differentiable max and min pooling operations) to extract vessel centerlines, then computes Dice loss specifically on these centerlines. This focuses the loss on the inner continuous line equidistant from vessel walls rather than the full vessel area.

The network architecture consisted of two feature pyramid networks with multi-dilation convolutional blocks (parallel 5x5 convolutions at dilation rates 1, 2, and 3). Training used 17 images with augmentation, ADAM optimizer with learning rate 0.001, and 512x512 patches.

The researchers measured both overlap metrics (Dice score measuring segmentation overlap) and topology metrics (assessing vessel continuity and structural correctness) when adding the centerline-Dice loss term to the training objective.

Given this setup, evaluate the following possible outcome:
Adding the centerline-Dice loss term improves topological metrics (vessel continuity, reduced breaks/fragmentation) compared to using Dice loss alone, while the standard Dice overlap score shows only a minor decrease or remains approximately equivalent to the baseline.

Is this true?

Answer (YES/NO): YES